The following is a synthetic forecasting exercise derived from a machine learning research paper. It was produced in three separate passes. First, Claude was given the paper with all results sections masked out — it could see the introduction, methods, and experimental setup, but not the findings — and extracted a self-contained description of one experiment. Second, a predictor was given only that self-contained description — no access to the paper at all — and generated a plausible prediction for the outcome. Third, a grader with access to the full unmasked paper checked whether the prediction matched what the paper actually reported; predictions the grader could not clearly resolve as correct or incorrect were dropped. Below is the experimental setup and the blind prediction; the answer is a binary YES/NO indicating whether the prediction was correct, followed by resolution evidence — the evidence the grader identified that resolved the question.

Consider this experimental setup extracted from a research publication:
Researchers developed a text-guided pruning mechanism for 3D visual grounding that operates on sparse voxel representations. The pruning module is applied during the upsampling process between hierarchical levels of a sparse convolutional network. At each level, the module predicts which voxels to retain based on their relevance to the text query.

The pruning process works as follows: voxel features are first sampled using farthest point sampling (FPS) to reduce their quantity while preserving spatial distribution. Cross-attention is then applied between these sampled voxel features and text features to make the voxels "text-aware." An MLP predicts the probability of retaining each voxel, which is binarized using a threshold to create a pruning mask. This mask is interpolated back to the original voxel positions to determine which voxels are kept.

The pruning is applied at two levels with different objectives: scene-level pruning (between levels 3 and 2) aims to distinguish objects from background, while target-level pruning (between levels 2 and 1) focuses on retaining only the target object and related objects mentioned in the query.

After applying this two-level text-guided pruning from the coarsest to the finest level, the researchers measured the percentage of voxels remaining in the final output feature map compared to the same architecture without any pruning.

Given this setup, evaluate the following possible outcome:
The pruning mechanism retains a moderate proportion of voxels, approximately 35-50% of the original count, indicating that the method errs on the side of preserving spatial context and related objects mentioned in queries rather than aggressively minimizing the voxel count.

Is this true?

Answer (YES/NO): NO